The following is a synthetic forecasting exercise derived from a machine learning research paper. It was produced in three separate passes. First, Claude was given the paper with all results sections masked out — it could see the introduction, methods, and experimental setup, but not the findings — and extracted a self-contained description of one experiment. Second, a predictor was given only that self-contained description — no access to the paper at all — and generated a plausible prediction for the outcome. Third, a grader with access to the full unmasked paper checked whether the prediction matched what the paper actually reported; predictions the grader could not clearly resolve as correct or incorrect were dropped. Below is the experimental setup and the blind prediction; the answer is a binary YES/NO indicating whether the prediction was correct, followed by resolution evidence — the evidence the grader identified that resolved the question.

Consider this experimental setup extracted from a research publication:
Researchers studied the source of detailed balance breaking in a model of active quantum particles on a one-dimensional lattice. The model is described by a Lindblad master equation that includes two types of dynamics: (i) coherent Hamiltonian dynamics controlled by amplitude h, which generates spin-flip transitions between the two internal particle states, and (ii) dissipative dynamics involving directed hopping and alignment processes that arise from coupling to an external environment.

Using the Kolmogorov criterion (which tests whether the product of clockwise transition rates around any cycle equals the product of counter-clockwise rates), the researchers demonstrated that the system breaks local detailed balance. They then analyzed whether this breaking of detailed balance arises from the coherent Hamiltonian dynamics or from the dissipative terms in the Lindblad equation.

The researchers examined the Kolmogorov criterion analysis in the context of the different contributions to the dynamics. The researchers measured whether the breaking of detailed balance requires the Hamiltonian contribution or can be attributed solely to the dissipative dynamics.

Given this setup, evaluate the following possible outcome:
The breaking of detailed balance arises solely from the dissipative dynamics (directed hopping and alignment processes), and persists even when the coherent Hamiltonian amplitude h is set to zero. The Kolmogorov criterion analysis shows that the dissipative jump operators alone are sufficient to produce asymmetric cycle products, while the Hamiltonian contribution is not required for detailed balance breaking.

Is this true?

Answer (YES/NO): YES